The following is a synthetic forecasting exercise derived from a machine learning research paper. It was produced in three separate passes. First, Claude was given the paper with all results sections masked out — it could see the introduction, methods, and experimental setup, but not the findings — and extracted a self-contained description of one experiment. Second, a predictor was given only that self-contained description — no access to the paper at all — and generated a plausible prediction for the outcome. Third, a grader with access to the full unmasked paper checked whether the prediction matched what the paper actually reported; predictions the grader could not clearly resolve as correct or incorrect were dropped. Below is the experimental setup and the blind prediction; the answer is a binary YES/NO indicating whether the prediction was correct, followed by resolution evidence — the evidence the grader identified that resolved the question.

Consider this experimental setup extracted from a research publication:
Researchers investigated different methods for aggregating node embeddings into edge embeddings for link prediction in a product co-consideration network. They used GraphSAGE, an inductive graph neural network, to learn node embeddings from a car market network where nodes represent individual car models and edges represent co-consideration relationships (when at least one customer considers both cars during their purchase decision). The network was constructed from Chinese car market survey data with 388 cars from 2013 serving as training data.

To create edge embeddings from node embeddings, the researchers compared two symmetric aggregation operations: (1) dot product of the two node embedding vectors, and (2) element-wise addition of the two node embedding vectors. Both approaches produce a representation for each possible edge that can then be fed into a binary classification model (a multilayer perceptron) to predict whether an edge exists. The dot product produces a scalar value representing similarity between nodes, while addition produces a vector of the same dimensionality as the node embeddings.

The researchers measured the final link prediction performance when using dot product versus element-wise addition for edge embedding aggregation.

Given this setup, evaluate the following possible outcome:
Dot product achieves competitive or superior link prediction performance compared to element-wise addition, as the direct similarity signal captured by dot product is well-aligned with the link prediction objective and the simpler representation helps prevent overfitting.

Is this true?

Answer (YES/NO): YES